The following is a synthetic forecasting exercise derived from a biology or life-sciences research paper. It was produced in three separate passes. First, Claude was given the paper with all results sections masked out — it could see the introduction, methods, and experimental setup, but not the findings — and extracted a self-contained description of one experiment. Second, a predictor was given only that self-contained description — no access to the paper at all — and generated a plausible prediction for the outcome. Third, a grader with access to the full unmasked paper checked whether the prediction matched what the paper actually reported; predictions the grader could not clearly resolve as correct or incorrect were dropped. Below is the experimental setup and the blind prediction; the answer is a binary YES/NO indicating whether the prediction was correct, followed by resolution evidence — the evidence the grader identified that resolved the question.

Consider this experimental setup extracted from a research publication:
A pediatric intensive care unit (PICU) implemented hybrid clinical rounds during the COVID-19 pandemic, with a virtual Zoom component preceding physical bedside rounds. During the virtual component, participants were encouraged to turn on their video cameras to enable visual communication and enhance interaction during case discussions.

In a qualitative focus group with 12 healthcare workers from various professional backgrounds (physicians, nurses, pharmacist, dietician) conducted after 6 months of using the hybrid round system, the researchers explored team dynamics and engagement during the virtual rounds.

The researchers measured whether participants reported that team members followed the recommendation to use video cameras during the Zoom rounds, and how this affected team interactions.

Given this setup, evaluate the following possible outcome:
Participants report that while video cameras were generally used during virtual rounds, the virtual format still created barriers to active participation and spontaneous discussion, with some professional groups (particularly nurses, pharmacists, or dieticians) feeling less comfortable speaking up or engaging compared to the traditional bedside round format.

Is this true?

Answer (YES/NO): NO